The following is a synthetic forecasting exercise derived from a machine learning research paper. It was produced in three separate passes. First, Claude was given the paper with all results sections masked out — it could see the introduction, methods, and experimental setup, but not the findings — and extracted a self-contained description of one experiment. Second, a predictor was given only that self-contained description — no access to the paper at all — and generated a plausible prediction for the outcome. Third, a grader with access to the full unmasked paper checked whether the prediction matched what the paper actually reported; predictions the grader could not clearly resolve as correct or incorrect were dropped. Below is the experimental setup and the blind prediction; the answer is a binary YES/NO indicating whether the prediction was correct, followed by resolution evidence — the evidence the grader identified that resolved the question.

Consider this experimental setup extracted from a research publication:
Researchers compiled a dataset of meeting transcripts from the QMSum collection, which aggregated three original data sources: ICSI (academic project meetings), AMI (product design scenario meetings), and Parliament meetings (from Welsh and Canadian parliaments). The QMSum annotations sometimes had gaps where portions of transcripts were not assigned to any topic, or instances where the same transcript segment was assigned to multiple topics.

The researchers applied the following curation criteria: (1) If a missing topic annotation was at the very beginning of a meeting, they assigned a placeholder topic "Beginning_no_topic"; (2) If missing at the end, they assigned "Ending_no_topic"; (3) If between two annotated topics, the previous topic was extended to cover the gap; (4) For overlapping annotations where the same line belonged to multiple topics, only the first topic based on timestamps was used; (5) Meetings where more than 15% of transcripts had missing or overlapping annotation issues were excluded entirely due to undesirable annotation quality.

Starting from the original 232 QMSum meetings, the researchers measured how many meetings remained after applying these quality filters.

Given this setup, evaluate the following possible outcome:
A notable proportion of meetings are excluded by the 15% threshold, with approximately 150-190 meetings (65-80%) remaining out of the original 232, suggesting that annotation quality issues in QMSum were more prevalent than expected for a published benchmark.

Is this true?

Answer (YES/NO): YES